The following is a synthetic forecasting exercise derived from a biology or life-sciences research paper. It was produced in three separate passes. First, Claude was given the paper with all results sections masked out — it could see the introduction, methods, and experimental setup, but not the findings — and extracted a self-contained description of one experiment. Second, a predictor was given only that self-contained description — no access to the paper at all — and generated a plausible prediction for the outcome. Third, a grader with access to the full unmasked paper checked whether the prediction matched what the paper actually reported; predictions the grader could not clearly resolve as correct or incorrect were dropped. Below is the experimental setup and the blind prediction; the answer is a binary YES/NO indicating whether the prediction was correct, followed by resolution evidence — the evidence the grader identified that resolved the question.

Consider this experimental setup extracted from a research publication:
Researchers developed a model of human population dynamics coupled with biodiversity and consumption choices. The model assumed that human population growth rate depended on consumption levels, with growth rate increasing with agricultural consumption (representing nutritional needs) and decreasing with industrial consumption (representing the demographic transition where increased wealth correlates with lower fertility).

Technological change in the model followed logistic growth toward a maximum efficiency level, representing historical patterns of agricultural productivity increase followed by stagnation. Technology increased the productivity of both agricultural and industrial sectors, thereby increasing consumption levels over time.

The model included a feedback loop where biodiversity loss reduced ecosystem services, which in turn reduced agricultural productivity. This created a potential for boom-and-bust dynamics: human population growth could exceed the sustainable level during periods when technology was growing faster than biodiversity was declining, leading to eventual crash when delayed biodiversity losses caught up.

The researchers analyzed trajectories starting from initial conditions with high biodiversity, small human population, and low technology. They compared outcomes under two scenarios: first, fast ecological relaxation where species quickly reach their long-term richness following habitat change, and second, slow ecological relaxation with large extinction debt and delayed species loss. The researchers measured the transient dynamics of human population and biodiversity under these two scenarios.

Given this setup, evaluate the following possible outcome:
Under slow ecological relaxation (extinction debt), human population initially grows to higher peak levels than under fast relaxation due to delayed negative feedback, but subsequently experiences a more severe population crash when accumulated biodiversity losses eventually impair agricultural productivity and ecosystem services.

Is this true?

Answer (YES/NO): YES